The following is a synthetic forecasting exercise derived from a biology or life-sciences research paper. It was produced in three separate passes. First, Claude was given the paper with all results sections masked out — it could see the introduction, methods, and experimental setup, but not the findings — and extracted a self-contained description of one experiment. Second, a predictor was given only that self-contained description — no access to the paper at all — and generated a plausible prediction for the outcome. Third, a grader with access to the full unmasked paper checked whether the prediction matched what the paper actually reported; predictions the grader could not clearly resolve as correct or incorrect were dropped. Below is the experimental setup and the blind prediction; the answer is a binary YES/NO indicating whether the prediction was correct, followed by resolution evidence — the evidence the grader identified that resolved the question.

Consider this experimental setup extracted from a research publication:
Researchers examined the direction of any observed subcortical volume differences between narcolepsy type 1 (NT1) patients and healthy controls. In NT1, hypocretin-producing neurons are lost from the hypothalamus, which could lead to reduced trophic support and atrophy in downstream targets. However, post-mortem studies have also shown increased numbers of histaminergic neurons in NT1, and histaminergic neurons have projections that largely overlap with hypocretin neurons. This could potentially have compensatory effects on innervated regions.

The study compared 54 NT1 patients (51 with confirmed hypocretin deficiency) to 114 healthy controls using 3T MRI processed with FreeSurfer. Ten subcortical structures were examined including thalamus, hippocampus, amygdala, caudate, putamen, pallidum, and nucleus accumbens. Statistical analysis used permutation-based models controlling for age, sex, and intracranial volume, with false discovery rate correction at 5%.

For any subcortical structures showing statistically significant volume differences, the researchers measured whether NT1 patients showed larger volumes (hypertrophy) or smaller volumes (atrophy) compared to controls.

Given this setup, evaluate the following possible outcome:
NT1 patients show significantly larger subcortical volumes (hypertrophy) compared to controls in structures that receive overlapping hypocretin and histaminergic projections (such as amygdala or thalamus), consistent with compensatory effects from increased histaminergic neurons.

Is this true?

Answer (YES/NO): NO